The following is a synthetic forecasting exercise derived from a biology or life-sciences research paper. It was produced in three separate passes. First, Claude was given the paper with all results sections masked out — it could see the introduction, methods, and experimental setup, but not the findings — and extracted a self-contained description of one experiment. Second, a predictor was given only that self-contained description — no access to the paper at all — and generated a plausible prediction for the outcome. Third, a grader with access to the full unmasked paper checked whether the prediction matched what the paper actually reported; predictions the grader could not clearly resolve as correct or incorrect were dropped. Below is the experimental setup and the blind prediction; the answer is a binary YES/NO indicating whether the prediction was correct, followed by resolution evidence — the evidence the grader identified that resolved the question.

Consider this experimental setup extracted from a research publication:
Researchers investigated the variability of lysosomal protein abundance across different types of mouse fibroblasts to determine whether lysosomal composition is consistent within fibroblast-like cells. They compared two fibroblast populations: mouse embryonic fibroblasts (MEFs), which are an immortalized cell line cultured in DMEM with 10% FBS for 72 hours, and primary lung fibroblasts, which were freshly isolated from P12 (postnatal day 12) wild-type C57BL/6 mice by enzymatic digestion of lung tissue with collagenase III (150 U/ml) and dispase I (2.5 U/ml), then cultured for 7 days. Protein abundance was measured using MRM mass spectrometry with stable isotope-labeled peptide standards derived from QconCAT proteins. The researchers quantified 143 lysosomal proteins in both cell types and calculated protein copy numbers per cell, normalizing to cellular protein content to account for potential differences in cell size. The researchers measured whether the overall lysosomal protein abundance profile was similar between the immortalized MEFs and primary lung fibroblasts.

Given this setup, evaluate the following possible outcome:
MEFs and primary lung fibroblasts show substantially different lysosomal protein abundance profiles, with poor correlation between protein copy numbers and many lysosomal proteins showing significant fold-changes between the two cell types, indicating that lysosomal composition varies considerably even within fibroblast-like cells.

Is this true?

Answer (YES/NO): NO